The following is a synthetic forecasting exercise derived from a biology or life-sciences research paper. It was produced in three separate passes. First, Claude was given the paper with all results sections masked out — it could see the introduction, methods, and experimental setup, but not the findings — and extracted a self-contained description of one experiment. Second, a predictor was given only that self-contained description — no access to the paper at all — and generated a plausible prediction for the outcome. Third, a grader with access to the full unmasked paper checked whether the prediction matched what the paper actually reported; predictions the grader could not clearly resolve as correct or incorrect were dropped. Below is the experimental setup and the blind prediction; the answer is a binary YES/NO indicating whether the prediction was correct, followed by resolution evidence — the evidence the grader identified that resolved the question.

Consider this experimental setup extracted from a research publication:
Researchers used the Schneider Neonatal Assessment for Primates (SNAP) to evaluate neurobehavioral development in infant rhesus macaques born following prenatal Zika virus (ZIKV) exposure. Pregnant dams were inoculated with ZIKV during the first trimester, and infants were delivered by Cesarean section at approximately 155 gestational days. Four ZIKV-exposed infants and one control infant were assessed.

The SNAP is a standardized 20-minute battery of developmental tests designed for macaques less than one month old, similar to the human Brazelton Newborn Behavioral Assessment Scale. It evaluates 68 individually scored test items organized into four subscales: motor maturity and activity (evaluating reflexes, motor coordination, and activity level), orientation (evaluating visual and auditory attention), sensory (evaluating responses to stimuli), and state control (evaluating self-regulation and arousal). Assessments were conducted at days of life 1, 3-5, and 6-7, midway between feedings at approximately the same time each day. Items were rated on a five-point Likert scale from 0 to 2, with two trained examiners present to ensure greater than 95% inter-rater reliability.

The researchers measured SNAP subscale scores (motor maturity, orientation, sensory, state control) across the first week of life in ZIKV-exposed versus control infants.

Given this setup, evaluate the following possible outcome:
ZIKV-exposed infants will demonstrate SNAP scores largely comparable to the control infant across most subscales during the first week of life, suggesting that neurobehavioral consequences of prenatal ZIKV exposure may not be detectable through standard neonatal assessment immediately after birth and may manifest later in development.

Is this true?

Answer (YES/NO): YES